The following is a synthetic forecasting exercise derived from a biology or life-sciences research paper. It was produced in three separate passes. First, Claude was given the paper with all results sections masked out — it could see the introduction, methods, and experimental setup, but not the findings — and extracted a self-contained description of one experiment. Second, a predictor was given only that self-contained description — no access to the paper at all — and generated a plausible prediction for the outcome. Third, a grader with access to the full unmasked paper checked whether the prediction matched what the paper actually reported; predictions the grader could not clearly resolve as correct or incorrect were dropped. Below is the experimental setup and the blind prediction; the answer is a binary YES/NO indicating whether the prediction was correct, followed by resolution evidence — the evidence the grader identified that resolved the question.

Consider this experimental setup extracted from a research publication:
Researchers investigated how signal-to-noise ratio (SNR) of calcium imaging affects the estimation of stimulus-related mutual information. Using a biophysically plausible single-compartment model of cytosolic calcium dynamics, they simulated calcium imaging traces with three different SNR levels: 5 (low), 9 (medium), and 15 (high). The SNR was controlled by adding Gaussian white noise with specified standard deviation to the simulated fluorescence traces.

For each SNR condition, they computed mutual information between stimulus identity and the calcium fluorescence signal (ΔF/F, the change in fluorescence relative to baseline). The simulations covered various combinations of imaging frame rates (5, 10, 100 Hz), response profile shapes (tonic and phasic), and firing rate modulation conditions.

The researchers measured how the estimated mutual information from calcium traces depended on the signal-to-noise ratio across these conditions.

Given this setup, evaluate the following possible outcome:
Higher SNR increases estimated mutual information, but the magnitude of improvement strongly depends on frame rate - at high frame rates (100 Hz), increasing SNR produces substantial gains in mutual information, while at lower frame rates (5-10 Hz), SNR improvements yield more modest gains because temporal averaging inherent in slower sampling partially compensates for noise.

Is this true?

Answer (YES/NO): NO